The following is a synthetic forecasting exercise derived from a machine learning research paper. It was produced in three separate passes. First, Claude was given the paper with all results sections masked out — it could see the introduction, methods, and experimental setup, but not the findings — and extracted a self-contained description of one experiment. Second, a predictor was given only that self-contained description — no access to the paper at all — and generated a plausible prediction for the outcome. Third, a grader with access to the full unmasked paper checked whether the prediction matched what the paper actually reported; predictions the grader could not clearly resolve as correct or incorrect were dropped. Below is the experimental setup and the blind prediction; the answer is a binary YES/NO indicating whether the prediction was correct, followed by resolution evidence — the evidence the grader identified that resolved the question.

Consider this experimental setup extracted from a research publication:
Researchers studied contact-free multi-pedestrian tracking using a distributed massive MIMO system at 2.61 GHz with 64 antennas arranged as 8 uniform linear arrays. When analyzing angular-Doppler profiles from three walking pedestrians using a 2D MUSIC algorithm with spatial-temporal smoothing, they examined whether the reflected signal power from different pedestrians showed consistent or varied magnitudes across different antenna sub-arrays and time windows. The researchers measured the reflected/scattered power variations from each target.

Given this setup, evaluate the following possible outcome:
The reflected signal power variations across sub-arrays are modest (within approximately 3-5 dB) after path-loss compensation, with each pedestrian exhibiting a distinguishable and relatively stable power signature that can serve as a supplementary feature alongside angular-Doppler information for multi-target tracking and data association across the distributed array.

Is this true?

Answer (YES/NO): NO